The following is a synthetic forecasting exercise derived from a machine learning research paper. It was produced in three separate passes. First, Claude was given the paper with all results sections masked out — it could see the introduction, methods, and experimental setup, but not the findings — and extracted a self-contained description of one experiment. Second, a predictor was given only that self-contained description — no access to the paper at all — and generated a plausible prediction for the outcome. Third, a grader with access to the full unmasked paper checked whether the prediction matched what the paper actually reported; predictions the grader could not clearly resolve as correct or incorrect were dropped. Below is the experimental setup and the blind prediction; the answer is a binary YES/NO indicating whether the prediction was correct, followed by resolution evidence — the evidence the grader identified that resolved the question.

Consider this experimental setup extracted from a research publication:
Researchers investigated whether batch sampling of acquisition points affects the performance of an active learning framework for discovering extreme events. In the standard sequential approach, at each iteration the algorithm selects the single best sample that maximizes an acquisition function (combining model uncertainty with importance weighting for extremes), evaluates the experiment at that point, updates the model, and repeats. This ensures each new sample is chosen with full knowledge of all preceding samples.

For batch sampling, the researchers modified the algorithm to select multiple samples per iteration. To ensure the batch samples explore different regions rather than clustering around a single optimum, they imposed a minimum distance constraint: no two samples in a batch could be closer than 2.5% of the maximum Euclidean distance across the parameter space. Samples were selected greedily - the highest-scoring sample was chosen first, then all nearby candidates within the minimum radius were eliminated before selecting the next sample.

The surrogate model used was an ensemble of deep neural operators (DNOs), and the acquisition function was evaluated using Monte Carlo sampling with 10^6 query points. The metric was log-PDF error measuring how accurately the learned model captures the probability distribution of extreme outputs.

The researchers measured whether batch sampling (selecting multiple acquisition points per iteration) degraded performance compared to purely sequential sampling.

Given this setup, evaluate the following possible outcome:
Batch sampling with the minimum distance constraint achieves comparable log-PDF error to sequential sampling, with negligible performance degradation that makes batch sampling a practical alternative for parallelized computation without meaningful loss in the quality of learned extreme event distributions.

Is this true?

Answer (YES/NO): YES